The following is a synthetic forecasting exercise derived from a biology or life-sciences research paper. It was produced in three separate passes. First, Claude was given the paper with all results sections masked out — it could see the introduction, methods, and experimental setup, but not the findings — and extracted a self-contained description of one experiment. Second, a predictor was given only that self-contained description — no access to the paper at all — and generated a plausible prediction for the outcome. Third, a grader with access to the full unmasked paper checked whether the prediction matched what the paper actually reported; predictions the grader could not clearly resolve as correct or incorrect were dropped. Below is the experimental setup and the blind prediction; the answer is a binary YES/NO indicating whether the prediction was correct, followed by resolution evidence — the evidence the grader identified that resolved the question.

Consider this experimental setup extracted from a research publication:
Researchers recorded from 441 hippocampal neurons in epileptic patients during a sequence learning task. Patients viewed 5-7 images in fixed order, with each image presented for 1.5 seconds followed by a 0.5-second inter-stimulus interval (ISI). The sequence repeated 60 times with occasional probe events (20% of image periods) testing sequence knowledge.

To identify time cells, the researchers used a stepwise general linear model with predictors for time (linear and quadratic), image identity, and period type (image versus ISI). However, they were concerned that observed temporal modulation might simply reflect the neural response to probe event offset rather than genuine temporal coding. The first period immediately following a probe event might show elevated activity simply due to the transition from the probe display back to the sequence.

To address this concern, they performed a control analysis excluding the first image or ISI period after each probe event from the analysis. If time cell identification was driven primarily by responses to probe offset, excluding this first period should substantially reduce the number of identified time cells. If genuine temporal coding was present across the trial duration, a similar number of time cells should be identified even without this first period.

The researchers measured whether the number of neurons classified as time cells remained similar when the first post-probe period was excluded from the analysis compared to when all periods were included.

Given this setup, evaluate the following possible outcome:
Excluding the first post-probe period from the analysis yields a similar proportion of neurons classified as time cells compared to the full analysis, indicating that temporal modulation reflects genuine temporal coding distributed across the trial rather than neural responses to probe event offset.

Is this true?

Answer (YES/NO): YES